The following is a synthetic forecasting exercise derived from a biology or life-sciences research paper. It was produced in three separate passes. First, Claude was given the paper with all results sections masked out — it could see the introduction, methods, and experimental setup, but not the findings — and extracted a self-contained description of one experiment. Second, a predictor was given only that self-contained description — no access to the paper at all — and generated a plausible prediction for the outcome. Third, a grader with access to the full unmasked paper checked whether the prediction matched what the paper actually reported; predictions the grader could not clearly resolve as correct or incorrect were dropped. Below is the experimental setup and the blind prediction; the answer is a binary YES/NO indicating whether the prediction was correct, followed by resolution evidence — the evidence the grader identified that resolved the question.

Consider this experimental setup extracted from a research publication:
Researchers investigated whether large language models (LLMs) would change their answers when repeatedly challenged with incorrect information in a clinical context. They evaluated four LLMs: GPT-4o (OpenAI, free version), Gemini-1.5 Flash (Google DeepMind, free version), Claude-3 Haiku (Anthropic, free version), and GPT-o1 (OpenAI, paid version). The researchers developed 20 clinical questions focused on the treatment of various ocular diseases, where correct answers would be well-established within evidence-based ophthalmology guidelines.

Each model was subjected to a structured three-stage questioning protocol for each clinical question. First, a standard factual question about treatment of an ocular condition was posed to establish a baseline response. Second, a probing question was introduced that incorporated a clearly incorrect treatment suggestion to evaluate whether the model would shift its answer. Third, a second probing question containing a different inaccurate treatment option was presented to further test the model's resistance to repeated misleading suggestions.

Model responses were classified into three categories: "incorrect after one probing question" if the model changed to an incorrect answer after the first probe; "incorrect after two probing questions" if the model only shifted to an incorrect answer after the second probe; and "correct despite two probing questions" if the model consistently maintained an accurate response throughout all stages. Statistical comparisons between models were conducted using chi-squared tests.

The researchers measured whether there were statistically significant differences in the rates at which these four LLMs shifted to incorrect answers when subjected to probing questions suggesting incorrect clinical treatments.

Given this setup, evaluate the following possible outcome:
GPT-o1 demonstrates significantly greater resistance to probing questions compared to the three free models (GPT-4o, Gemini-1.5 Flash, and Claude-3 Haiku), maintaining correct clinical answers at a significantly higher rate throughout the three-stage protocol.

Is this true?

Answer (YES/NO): NO